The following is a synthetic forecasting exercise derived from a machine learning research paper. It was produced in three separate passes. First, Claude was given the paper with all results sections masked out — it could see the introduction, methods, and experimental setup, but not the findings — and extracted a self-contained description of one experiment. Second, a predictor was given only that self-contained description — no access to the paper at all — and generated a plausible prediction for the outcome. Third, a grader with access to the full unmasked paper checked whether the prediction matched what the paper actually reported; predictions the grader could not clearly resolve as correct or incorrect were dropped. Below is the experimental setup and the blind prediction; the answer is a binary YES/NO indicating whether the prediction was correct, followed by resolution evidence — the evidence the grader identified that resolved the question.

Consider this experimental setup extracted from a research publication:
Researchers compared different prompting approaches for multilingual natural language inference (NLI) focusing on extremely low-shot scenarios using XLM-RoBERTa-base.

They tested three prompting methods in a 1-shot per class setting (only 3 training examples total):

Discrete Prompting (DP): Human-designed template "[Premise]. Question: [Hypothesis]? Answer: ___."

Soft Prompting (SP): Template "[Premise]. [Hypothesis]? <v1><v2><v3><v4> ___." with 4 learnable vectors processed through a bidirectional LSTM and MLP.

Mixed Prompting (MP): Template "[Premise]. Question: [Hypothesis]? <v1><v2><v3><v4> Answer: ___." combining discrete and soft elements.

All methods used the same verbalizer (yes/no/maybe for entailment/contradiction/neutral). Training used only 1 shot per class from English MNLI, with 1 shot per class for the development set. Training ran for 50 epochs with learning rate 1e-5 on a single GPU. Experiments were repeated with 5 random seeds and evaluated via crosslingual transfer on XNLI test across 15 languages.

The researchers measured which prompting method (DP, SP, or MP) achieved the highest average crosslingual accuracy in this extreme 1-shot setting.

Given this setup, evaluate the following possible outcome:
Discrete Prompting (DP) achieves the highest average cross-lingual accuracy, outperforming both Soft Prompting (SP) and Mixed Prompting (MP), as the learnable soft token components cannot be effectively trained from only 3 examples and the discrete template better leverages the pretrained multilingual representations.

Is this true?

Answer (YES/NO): NO